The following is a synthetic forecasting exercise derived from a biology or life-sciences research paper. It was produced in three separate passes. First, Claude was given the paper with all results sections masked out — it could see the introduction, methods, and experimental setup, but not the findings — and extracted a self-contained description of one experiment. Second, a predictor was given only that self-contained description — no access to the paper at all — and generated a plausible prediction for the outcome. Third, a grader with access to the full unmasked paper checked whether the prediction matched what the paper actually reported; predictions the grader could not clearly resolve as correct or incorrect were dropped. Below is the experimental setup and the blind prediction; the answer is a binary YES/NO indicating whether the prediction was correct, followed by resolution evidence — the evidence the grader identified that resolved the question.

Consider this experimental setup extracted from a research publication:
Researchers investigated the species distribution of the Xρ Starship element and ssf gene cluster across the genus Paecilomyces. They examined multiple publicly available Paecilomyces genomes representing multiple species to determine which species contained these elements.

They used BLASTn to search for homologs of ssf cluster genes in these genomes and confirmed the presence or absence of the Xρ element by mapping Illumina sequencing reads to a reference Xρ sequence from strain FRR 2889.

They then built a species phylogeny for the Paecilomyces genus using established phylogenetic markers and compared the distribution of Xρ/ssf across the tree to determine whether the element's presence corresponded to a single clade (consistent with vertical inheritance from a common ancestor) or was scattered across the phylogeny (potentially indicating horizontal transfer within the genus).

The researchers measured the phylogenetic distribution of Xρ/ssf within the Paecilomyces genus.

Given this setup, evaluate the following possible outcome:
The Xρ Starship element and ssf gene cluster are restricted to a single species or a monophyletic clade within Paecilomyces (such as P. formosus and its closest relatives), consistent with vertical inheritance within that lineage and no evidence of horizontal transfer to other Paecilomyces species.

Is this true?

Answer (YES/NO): NO